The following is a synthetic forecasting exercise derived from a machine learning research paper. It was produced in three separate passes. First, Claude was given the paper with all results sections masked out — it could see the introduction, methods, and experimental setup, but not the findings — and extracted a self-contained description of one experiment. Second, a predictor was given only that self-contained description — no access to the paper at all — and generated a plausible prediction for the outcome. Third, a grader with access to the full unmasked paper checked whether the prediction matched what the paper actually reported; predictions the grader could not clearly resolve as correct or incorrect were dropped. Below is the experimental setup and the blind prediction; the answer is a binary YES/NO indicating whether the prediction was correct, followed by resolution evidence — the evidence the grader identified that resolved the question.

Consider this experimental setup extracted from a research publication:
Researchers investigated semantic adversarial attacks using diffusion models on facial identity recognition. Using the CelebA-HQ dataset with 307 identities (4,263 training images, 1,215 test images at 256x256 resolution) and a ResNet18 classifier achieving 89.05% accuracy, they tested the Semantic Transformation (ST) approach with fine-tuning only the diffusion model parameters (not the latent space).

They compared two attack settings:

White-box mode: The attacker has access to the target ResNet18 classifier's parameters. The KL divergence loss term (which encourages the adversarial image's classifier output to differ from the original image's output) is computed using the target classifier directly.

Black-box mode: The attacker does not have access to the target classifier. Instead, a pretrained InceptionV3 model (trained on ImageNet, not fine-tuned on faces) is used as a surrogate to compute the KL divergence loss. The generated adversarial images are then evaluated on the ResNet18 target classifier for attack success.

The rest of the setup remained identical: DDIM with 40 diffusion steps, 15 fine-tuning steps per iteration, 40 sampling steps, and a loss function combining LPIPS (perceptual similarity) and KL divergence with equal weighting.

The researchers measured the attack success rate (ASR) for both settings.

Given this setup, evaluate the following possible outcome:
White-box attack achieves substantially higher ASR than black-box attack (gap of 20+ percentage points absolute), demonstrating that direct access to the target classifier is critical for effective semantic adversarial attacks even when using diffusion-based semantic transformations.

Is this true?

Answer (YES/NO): NO